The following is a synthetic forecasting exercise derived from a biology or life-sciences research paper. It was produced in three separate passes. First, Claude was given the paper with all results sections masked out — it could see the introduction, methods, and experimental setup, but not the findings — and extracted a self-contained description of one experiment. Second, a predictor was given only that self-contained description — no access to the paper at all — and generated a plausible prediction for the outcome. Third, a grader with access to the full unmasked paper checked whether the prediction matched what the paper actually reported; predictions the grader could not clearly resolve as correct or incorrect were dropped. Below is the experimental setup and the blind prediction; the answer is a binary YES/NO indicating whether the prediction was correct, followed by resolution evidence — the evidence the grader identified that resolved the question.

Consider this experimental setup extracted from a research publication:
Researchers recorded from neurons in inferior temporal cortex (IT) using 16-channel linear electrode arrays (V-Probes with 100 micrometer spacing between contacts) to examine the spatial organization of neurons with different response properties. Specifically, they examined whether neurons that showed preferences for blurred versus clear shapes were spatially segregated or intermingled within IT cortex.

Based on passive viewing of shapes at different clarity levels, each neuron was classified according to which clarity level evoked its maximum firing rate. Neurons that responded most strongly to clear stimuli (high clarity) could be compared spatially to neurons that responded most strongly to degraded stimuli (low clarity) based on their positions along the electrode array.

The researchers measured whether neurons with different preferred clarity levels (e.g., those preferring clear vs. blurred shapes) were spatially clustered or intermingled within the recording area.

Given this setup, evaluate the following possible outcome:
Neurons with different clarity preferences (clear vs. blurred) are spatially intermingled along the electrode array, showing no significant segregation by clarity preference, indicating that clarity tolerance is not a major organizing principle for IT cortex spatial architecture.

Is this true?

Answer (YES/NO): YES